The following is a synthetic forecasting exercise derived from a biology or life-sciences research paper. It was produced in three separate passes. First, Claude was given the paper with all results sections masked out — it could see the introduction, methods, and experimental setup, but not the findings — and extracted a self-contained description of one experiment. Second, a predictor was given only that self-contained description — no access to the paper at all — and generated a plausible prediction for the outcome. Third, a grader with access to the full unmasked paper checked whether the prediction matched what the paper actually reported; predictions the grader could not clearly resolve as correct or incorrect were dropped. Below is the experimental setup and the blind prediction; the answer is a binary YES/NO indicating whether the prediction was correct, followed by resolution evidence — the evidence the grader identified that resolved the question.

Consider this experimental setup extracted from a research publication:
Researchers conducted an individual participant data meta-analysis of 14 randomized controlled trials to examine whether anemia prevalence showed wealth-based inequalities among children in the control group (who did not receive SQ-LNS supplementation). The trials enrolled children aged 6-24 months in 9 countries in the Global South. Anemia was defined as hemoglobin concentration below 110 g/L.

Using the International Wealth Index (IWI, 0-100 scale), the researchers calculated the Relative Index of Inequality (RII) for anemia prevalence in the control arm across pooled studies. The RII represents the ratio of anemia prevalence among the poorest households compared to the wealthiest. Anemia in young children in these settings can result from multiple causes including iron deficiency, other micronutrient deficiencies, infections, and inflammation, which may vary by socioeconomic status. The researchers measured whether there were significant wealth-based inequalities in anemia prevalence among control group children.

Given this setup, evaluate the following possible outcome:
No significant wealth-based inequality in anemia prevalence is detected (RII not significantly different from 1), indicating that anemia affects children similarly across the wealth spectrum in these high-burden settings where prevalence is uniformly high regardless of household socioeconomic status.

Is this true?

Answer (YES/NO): YES